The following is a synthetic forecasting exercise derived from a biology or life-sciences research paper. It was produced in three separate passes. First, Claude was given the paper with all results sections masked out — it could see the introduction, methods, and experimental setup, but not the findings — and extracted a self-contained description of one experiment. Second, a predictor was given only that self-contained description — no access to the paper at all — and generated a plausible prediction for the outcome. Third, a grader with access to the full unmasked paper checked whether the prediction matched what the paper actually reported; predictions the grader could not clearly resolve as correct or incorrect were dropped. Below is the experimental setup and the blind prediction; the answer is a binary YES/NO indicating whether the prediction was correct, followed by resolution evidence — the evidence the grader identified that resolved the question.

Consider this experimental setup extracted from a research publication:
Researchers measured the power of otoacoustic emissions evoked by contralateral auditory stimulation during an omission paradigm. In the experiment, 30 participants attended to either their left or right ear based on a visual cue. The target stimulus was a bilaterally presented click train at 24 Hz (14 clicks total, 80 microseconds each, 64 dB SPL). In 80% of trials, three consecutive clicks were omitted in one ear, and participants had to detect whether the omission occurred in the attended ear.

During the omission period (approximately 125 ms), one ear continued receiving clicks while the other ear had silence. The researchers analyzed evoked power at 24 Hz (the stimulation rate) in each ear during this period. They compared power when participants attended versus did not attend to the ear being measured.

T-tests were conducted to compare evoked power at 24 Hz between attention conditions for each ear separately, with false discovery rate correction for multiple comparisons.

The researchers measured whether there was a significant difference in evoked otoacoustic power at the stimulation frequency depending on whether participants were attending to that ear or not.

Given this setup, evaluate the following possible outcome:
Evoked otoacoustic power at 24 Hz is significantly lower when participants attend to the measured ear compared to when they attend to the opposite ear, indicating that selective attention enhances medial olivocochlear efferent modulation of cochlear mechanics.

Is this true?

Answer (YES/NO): NO